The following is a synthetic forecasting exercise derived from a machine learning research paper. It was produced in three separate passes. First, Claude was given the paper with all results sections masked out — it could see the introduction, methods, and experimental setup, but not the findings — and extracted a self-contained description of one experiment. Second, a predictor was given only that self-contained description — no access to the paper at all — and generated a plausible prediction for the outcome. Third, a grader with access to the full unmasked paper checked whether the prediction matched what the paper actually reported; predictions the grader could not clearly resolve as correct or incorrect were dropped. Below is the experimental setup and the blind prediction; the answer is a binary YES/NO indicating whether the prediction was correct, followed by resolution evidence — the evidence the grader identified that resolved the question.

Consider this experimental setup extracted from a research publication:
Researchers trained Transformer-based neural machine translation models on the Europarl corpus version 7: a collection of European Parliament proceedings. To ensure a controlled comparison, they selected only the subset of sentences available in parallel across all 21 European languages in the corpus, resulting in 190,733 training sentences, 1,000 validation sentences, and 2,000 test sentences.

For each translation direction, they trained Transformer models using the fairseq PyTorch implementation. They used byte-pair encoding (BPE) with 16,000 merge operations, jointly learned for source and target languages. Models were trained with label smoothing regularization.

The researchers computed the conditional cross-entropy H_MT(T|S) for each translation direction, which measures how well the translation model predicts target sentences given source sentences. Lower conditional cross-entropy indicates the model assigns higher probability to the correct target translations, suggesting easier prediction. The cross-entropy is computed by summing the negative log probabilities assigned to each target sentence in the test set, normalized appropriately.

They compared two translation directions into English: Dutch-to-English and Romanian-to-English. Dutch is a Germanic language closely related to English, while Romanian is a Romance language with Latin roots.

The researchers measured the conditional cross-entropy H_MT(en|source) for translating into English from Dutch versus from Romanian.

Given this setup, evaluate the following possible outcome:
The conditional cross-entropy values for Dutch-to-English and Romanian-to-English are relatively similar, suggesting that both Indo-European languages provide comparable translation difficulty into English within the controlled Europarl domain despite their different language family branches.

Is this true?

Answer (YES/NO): NO